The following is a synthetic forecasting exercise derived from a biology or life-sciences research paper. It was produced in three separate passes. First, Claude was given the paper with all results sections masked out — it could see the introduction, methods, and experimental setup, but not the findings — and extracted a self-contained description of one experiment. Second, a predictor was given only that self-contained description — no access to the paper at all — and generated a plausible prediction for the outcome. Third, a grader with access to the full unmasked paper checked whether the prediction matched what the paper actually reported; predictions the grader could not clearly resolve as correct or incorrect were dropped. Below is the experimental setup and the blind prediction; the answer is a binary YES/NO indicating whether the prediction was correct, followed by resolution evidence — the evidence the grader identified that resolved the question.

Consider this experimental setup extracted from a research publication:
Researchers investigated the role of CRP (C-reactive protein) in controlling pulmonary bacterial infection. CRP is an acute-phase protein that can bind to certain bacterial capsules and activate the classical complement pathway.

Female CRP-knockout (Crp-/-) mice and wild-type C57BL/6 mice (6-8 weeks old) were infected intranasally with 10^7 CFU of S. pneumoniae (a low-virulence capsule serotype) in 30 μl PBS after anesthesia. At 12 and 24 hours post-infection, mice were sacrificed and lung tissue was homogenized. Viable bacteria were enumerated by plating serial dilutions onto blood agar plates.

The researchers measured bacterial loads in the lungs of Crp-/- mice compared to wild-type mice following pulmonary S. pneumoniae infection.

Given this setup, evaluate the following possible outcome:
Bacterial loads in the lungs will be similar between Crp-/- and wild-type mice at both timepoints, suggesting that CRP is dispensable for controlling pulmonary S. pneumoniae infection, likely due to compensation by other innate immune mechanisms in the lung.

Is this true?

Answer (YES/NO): NO